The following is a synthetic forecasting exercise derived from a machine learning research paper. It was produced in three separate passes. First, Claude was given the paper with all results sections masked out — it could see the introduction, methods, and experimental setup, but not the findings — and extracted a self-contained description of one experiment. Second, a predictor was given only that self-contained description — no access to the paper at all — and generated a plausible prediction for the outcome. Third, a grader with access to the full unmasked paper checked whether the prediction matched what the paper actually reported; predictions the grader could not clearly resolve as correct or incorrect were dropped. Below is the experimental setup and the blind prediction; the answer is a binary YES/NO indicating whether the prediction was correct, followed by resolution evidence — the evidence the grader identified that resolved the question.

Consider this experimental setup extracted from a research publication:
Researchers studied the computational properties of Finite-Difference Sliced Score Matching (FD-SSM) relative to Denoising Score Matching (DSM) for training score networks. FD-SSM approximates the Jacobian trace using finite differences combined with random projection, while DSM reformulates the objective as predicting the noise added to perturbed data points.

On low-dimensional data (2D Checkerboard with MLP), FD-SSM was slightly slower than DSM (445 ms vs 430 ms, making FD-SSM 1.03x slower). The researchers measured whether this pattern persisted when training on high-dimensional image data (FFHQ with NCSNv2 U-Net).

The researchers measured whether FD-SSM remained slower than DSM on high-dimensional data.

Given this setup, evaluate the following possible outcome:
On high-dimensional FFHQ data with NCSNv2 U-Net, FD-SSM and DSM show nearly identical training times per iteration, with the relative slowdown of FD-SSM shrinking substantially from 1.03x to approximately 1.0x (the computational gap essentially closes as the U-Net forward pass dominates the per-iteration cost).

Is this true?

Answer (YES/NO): YES